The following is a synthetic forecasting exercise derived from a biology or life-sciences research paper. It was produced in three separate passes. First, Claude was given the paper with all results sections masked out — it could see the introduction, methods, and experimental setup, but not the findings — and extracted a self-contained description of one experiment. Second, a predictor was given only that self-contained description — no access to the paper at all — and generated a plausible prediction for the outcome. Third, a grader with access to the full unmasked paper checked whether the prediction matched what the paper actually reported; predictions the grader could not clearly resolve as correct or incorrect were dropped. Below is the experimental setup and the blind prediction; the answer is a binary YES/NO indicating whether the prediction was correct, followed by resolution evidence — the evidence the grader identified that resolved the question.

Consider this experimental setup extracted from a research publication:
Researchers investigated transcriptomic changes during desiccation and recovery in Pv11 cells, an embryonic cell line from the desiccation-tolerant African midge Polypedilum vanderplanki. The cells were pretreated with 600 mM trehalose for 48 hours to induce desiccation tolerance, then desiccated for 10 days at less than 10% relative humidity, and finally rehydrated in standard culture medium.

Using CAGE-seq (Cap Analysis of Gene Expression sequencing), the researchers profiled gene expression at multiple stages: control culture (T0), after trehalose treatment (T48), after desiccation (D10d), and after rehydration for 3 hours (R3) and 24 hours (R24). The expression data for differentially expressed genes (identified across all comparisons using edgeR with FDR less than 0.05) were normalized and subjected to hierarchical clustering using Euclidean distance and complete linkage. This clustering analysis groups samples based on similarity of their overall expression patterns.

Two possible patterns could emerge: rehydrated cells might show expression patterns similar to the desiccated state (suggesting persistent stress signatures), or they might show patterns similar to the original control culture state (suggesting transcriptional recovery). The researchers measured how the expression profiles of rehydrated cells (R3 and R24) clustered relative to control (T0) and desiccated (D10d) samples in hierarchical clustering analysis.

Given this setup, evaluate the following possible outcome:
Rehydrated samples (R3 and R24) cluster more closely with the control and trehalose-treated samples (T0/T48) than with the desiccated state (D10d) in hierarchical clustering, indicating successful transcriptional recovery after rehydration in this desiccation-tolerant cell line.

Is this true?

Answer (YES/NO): YES